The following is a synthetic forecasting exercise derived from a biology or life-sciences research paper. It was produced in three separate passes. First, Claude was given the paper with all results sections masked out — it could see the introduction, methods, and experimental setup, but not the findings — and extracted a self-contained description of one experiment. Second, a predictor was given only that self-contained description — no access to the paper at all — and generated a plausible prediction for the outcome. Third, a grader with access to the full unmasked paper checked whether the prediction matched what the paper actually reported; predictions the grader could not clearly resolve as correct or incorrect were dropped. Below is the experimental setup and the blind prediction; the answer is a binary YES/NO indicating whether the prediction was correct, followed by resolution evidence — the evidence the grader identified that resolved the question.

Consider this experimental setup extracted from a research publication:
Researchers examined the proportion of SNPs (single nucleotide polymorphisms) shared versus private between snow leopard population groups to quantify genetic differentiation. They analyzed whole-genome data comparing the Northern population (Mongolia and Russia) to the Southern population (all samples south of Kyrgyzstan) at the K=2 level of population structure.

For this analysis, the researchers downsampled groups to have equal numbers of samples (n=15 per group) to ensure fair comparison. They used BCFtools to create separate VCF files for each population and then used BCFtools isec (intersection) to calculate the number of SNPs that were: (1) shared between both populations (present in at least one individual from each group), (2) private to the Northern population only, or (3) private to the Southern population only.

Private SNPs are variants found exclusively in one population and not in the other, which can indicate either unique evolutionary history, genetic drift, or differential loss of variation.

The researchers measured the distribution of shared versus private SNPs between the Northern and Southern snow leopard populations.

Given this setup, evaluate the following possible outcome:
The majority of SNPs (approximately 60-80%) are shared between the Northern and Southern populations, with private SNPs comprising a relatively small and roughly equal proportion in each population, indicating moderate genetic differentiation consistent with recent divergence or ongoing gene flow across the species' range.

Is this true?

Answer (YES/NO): NO